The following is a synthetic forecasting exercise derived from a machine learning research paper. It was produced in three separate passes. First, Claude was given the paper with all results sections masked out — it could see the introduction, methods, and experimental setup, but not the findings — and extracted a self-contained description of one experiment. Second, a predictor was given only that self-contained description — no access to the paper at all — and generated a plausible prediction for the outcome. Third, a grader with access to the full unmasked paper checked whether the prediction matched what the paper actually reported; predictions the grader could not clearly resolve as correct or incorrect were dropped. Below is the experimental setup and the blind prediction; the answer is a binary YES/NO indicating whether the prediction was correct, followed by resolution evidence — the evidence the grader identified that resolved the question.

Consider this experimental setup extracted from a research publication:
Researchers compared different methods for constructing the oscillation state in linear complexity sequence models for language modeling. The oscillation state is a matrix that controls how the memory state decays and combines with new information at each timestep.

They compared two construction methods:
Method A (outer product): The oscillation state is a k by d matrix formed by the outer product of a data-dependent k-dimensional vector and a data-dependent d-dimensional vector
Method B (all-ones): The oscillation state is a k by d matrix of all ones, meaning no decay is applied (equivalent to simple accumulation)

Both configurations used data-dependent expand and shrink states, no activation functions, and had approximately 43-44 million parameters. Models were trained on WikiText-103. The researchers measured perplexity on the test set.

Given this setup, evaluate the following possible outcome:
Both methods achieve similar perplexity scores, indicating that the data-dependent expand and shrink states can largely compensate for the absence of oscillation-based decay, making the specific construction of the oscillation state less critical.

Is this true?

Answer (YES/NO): NO